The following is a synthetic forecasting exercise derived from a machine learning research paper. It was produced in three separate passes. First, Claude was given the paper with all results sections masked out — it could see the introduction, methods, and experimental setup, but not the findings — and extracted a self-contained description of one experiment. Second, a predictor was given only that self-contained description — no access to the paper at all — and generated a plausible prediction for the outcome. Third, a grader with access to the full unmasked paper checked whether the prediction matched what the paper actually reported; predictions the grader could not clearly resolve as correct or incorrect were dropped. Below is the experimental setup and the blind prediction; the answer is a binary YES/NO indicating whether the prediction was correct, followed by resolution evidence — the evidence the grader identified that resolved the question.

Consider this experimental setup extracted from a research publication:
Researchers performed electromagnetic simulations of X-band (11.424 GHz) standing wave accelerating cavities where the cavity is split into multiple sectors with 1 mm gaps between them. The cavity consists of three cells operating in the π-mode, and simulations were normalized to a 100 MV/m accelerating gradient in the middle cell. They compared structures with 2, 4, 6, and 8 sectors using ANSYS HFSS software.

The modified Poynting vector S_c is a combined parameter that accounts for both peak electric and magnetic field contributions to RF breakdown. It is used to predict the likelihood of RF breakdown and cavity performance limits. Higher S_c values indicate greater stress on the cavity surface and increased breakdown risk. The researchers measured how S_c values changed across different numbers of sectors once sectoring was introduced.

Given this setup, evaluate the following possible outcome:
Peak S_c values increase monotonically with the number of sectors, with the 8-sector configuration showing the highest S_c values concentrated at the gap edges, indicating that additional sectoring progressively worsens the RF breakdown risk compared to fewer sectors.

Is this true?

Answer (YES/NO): NO